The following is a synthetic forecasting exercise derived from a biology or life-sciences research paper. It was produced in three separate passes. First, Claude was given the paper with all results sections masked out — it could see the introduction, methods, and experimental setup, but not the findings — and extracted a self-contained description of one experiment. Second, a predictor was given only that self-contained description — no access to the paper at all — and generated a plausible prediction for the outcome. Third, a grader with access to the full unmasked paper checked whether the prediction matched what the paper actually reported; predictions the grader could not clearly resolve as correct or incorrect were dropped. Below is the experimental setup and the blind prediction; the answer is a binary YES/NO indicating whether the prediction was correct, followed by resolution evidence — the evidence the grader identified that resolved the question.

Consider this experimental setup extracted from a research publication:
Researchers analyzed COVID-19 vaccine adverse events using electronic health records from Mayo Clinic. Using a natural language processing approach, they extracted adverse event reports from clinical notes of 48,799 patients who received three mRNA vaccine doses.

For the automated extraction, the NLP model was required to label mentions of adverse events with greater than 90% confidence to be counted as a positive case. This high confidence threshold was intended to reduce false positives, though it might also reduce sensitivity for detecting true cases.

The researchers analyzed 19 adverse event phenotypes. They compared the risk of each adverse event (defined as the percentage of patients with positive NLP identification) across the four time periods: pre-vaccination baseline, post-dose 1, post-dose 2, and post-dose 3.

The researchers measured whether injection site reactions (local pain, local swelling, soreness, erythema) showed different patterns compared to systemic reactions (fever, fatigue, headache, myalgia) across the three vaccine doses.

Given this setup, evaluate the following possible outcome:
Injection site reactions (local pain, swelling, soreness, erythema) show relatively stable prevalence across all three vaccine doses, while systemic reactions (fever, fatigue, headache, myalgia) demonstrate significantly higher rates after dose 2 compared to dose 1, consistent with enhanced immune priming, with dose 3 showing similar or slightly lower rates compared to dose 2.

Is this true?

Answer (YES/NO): NO